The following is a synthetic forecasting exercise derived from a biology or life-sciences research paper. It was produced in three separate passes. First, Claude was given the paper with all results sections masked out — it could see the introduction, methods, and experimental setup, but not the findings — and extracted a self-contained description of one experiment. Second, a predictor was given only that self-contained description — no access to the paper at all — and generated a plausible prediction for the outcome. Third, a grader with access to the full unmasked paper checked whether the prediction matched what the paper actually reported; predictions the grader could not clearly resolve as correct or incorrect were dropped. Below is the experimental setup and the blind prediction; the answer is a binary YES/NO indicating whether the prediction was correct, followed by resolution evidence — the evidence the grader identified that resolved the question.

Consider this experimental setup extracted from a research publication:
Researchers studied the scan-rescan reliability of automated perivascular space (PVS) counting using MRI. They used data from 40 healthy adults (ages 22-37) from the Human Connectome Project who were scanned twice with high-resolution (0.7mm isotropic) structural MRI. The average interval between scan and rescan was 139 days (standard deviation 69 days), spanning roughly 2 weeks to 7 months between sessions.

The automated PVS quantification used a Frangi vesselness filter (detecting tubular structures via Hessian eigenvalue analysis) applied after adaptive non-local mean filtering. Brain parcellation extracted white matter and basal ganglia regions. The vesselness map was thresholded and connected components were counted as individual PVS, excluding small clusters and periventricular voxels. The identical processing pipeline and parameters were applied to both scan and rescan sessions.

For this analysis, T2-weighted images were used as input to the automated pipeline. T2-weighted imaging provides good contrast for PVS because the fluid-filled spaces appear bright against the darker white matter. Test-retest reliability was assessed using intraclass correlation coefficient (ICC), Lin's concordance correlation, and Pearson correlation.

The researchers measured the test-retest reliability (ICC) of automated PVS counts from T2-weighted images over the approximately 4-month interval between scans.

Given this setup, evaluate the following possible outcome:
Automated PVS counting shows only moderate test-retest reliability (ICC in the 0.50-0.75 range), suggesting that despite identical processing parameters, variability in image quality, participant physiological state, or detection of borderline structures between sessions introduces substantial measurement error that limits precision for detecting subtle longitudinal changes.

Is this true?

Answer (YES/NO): NO